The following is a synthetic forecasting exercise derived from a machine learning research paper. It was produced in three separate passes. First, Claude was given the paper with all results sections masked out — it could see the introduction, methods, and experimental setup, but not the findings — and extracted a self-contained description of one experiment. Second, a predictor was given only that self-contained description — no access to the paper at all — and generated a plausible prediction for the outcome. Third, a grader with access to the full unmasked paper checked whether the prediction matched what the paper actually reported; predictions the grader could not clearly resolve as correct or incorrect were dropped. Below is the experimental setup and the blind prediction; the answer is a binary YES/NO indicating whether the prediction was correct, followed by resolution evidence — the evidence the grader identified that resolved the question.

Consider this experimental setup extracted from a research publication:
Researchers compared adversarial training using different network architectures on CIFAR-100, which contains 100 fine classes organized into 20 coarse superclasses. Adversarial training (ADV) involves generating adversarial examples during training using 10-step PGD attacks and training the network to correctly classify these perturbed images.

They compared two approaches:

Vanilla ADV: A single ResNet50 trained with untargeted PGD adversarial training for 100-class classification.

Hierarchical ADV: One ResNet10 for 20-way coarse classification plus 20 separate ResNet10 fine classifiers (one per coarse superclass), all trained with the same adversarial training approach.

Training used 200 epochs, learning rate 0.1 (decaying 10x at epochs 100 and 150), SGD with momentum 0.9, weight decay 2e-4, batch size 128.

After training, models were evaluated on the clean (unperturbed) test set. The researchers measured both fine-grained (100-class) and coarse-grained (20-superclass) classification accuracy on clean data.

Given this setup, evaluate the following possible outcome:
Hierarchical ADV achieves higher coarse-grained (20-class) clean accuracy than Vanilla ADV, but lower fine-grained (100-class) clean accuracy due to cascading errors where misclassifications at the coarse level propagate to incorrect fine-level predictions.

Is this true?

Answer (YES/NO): NO